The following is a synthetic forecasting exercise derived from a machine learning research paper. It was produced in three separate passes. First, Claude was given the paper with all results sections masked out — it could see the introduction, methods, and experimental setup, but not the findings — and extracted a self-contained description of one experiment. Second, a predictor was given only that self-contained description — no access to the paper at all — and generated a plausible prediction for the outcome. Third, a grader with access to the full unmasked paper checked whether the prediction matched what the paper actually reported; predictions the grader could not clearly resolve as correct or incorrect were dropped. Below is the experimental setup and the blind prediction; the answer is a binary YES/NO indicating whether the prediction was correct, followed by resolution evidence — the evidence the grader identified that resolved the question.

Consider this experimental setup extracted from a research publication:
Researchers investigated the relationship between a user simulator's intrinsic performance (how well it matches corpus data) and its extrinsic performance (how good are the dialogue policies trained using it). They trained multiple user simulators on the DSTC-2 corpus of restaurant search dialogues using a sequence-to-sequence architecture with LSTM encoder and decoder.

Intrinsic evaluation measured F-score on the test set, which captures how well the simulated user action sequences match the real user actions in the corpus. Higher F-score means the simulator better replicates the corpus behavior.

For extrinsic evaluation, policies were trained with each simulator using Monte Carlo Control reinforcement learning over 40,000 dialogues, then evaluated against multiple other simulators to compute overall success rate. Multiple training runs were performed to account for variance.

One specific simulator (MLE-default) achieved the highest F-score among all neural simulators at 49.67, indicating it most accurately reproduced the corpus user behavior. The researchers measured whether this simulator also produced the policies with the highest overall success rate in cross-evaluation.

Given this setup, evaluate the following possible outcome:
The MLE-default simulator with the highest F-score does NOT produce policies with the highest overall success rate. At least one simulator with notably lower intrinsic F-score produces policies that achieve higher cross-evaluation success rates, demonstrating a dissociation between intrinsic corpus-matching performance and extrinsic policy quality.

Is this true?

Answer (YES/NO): YES